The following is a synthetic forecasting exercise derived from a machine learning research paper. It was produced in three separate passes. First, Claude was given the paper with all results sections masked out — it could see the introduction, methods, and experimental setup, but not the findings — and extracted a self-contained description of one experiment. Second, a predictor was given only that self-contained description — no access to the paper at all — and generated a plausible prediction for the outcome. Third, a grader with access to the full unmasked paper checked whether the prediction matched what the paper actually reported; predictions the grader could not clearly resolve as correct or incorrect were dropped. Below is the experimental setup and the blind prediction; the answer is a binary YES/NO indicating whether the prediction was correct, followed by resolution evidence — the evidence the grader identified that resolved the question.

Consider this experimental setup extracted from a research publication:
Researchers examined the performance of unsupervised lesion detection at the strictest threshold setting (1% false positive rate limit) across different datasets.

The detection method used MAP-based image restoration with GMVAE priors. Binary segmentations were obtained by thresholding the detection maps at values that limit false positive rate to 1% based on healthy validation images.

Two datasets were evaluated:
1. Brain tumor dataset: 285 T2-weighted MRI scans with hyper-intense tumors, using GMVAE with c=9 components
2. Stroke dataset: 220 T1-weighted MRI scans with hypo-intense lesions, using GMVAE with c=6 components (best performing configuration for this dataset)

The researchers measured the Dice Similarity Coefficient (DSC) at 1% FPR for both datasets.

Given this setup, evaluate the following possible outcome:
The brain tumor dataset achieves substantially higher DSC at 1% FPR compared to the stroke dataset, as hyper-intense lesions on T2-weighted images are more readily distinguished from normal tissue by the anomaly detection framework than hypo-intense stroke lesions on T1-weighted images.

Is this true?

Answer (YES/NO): YES